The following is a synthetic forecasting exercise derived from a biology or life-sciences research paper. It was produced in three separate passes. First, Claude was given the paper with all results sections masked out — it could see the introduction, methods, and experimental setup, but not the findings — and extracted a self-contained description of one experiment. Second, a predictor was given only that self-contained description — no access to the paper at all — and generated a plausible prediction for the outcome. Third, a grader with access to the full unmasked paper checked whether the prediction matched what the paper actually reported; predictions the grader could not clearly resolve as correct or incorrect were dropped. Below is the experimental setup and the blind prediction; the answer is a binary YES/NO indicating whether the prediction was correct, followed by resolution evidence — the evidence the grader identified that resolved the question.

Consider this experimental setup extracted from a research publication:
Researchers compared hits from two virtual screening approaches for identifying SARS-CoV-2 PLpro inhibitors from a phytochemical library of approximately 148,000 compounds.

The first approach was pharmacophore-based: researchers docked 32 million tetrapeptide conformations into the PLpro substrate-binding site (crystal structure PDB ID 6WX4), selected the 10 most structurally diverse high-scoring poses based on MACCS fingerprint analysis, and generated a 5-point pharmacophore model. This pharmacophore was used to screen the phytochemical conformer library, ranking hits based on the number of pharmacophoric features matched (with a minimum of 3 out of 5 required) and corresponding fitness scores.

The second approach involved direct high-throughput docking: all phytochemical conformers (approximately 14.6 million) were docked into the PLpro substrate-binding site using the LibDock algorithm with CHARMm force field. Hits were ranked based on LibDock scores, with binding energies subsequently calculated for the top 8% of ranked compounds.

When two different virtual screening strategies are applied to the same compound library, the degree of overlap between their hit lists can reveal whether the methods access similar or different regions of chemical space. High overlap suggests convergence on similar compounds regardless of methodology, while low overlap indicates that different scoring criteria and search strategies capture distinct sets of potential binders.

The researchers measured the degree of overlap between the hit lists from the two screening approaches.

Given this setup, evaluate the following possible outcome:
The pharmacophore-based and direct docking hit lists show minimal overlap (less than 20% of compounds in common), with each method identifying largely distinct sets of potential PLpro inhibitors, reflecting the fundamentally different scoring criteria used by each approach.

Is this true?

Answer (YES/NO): YES